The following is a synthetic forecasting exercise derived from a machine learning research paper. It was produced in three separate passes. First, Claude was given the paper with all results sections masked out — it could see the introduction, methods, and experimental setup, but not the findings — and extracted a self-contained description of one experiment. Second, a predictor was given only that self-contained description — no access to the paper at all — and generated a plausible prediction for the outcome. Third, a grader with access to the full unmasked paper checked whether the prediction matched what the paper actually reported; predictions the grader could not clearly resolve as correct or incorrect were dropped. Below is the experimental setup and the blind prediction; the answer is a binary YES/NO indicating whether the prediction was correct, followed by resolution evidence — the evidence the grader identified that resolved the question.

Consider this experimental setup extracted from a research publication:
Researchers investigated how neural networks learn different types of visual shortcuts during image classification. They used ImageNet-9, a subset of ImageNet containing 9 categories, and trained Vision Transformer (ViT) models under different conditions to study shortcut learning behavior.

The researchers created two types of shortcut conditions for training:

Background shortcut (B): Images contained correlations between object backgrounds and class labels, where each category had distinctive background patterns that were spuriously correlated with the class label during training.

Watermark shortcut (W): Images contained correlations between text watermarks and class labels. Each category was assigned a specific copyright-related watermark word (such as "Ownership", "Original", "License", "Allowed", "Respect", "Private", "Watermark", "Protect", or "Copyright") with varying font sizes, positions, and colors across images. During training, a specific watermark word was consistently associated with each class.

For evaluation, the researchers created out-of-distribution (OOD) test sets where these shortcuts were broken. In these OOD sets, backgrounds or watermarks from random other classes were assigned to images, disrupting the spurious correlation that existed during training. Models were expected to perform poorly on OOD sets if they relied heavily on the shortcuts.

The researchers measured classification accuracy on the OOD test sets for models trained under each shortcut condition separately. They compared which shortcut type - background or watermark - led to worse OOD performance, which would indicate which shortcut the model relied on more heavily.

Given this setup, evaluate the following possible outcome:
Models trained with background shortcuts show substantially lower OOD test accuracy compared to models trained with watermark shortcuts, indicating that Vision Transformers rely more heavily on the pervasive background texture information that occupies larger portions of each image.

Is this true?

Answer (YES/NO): YES